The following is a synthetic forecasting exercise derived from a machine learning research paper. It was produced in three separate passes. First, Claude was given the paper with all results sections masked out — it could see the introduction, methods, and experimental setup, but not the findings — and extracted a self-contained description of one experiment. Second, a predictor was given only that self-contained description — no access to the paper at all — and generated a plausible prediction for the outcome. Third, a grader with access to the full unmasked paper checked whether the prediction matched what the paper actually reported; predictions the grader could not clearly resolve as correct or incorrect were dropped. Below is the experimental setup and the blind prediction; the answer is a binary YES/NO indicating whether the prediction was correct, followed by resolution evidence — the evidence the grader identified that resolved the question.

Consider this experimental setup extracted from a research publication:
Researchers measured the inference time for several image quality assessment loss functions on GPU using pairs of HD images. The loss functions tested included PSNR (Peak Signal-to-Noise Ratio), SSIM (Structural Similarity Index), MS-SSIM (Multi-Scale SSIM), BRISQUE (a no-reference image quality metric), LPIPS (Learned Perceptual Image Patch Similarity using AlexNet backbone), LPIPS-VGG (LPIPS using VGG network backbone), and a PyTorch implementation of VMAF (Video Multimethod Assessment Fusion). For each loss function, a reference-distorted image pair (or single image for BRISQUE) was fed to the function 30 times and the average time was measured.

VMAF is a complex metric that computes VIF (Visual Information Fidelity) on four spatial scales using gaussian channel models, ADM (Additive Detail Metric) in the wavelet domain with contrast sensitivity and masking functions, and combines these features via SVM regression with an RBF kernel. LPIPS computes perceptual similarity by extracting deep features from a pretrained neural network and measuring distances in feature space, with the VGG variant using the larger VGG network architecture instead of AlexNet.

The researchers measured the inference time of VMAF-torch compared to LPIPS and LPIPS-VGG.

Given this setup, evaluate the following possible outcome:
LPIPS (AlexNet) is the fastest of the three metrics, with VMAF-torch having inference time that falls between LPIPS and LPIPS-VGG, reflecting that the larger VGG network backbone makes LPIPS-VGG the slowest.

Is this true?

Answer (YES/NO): NO